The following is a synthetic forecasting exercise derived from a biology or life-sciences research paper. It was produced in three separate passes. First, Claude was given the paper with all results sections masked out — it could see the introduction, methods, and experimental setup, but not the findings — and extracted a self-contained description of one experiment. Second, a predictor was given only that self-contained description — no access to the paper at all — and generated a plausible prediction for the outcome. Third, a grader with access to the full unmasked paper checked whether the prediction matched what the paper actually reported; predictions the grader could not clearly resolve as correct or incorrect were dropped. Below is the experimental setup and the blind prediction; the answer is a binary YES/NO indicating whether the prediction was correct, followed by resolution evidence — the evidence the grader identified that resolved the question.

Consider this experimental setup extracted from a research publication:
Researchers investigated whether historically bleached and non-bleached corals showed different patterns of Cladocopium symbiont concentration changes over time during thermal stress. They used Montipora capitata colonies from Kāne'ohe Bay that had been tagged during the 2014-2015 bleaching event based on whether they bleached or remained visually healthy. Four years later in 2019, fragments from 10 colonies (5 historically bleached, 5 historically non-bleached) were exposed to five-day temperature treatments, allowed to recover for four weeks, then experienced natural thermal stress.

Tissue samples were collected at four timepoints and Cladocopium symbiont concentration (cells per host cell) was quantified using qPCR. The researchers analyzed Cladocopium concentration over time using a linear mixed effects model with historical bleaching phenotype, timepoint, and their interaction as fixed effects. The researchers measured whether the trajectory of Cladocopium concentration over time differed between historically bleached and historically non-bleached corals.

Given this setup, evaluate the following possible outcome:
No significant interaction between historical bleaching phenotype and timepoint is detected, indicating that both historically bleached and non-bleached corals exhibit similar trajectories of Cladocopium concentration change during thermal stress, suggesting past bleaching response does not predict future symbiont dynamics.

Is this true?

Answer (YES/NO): NO